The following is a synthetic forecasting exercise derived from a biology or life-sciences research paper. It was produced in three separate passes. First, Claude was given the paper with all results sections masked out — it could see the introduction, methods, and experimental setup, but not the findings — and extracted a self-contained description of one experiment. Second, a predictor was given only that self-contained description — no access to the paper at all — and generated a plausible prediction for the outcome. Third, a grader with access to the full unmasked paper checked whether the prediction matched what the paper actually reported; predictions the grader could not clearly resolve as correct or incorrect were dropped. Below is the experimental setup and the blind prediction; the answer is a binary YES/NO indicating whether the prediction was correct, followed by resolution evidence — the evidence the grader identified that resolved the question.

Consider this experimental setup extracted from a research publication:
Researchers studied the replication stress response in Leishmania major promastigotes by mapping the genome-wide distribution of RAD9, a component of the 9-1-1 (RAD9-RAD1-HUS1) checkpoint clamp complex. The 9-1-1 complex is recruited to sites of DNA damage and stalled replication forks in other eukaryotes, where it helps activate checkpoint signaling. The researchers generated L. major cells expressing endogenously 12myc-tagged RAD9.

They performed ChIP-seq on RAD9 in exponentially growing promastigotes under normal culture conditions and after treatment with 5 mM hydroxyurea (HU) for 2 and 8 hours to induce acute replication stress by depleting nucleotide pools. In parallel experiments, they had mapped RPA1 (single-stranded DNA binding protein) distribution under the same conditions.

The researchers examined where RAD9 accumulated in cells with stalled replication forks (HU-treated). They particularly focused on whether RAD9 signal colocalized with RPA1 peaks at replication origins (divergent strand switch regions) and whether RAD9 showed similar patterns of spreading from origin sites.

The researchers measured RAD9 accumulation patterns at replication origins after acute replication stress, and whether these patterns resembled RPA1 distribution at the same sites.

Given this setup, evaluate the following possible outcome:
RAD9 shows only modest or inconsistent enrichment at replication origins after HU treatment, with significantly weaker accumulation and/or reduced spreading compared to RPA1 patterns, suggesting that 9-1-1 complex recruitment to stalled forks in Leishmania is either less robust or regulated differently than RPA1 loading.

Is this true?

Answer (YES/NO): NO